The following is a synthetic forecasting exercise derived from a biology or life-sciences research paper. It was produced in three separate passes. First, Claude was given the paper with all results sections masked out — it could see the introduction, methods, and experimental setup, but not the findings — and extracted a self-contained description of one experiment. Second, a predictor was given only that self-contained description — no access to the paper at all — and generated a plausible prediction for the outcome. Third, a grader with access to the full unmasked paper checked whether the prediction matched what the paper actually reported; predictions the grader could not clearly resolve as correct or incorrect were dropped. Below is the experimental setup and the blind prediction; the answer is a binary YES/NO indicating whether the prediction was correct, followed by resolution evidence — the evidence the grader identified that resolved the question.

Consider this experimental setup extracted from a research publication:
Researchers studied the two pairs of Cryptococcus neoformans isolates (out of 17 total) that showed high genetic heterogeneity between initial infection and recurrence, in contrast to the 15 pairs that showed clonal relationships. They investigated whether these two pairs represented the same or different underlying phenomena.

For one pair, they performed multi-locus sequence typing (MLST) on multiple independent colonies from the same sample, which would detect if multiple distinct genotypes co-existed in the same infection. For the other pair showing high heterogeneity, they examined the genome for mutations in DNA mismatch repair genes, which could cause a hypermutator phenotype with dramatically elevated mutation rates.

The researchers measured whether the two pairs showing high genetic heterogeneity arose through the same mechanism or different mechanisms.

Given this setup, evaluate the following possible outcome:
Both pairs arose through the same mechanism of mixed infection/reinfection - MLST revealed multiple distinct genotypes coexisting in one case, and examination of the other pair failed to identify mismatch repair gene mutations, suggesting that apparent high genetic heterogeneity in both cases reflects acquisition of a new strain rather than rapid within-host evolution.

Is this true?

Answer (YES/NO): NO